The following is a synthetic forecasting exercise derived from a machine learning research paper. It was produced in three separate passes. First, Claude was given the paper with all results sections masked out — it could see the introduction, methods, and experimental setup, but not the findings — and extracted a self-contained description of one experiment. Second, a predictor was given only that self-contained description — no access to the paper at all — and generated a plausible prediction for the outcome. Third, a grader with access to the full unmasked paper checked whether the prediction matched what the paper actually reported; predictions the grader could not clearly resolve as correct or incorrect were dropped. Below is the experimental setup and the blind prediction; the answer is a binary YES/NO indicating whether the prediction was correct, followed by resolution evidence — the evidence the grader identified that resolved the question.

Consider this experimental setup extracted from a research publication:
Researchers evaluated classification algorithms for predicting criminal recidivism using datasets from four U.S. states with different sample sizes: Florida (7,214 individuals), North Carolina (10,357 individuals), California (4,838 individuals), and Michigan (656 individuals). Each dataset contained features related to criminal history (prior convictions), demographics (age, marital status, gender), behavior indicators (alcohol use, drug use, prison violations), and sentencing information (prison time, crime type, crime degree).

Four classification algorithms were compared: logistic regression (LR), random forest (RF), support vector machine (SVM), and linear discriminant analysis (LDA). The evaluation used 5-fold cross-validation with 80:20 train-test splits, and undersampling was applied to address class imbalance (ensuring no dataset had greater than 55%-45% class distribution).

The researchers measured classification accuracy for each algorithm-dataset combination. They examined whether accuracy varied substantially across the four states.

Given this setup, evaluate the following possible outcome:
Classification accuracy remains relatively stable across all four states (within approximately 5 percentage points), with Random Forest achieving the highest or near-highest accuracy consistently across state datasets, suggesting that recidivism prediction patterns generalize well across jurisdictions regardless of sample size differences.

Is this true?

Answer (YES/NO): NO